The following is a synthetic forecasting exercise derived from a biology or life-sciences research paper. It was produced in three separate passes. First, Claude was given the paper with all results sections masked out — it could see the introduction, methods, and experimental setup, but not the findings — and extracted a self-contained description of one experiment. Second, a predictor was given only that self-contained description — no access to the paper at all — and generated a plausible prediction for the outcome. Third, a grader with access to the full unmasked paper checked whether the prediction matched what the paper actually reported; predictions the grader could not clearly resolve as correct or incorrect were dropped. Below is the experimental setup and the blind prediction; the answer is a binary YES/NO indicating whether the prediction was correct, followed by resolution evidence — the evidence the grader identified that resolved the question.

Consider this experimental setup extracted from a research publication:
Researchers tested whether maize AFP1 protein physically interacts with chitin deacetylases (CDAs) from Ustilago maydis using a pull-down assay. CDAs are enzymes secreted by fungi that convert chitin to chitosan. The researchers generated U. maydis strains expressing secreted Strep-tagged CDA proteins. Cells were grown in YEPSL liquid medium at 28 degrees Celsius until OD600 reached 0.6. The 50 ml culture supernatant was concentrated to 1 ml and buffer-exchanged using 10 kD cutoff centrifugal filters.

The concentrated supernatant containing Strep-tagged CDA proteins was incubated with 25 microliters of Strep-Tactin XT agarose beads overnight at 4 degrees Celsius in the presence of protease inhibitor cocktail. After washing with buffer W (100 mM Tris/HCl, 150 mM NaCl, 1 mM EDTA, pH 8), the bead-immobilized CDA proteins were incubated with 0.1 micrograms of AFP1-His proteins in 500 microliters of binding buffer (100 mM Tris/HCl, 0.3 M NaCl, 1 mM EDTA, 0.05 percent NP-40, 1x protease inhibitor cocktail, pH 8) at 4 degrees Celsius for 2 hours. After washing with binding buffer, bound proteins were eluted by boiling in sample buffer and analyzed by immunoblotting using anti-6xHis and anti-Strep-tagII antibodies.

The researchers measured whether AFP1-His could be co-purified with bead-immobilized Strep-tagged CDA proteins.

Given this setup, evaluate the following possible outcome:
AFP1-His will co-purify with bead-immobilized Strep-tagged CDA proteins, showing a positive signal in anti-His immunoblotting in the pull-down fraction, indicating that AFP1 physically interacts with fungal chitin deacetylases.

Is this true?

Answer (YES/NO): YES